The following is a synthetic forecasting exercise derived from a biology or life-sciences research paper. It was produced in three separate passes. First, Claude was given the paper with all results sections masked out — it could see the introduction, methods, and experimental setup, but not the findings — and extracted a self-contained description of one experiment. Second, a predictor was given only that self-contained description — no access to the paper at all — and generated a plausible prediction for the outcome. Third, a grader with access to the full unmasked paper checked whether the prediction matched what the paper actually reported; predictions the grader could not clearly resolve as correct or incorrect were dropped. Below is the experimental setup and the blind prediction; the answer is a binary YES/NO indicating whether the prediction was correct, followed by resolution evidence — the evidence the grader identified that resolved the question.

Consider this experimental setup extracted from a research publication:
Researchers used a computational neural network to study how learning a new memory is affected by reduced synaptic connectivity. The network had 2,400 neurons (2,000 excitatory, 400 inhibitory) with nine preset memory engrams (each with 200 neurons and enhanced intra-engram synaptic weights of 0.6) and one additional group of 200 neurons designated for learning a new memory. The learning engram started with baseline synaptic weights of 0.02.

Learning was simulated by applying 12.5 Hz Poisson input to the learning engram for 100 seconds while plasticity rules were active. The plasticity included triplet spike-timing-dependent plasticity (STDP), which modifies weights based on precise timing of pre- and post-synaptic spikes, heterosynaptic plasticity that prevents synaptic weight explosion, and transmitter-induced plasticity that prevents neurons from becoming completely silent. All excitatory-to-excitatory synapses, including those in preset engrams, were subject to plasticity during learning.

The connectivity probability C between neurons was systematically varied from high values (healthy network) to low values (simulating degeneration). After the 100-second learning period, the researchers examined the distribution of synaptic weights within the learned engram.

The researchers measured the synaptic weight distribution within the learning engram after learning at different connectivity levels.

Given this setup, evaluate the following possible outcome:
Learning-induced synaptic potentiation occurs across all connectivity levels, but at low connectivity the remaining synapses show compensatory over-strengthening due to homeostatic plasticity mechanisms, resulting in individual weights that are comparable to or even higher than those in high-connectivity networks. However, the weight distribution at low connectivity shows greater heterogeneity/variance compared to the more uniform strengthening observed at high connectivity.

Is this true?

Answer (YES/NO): NO